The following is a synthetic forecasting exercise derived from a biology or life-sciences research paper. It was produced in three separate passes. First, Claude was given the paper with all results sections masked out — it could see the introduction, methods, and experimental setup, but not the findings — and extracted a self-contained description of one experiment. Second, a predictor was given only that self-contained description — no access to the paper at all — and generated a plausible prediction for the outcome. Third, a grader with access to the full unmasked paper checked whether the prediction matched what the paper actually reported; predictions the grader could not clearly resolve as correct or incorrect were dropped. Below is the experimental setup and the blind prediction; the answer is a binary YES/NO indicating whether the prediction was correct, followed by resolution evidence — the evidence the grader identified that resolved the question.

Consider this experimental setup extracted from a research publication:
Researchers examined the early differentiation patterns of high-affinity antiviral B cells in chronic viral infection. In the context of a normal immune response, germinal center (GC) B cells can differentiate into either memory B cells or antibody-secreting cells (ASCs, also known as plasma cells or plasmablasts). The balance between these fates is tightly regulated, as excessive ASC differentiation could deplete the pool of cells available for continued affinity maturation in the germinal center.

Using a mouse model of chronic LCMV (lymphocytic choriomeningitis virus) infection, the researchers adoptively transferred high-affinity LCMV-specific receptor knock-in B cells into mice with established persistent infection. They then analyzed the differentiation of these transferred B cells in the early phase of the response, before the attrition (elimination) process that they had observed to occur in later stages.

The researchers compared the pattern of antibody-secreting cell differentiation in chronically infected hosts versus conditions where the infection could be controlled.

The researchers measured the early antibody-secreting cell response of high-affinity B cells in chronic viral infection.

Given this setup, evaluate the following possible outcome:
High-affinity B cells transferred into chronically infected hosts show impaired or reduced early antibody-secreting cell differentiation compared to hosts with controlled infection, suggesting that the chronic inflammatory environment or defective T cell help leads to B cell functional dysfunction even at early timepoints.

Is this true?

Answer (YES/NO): NO